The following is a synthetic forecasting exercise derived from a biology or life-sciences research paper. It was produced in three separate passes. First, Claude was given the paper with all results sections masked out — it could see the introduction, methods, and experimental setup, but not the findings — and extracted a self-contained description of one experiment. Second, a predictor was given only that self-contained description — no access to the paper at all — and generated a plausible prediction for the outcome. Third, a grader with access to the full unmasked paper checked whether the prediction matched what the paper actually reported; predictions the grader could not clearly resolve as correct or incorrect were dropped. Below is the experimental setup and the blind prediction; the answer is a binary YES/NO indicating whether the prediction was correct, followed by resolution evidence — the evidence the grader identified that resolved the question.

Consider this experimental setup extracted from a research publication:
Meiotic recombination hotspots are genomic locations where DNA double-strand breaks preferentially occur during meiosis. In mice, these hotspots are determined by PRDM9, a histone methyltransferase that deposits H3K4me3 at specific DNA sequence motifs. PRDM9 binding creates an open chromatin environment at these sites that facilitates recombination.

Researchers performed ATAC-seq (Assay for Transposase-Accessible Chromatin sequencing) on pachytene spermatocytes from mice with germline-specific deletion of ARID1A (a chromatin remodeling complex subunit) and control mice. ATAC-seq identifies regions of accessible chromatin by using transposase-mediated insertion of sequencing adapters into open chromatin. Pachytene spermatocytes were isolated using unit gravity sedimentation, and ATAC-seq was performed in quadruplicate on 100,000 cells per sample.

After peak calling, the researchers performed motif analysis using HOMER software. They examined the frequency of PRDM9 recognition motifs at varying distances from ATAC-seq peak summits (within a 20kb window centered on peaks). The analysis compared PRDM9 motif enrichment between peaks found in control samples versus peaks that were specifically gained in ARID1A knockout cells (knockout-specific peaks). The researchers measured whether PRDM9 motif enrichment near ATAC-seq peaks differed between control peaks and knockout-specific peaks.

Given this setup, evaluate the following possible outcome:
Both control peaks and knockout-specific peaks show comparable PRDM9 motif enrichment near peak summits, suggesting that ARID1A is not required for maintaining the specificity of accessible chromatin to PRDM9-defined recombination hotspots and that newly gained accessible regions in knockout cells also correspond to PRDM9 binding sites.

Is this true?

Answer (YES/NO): NO